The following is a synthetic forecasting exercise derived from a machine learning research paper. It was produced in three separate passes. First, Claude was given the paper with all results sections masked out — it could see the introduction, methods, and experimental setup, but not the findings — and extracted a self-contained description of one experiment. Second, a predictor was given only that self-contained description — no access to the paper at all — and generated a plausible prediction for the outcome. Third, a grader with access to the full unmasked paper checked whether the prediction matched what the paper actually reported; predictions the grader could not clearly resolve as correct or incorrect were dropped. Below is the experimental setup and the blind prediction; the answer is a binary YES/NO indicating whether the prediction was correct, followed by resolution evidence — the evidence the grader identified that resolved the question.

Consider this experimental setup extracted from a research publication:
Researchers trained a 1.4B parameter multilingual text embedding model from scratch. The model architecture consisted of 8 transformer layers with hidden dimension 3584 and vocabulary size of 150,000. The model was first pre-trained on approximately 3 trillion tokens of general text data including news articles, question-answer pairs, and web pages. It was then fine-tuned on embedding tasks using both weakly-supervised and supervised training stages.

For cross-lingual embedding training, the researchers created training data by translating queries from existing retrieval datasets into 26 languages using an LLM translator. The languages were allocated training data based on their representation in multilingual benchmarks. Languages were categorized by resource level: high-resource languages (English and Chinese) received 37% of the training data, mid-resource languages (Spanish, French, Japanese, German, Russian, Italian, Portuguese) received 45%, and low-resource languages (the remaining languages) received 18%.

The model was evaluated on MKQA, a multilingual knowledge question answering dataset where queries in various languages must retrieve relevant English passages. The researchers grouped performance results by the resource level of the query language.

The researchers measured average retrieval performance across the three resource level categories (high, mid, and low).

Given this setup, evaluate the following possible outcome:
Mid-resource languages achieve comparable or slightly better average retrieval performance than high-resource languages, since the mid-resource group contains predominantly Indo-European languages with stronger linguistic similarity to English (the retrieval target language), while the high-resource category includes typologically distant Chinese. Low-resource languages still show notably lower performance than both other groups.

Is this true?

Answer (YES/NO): NO